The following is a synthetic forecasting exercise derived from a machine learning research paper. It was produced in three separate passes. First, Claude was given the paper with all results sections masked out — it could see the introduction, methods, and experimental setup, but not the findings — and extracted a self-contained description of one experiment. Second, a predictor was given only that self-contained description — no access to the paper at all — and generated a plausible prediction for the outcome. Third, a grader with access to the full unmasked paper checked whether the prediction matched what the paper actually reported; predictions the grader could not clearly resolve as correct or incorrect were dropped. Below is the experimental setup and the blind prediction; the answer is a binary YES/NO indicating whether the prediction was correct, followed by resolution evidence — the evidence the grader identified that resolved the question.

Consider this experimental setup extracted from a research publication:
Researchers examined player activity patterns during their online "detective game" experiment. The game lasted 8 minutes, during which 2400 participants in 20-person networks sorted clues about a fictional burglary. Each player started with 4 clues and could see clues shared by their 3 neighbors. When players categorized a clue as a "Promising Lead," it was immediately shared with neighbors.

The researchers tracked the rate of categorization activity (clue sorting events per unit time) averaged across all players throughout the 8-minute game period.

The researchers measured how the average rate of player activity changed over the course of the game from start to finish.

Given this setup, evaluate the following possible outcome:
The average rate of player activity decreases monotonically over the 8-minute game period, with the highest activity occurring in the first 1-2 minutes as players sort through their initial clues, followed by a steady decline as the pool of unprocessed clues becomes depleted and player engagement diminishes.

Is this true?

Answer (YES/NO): NO